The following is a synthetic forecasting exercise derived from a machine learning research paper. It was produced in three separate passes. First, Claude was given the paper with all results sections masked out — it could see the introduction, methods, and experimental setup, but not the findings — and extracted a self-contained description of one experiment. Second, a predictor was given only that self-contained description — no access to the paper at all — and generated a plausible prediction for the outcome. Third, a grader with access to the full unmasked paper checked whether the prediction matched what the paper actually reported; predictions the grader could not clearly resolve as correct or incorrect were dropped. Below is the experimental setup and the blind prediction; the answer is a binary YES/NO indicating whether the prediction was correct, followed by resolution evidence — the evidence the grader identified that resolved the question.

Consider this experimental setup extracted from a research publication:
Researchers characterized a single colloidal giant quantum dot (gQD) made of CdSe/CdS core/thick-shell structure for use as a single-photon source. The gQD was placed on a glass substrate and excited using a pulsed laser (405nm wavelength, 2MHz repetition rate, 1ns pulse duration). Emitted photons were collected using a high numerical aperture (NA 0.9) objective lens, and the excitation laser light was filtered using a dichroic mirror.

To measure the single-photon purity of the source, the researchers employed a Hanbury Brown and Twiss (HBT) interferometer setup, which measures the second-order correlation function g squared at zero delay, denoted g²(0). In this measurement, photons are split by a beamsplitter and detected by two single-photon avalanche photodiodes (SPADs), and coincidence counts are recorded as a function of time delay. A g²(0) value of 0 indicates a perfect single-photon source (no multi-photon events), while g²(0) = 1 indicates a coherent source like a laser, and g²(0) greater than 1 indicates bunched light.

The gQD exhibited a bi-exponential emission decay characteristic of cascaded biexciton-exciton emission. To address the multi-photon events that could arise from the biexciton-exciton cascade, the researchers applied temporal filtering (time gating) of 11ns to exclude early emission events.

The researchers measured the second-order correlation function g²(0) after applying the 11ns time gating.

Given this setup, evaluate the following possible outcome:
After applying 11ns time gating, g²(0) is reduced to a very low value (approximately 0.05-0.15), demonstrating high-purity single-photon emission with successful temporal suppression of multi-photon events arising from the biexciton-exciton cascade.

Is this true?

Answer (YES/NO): YES